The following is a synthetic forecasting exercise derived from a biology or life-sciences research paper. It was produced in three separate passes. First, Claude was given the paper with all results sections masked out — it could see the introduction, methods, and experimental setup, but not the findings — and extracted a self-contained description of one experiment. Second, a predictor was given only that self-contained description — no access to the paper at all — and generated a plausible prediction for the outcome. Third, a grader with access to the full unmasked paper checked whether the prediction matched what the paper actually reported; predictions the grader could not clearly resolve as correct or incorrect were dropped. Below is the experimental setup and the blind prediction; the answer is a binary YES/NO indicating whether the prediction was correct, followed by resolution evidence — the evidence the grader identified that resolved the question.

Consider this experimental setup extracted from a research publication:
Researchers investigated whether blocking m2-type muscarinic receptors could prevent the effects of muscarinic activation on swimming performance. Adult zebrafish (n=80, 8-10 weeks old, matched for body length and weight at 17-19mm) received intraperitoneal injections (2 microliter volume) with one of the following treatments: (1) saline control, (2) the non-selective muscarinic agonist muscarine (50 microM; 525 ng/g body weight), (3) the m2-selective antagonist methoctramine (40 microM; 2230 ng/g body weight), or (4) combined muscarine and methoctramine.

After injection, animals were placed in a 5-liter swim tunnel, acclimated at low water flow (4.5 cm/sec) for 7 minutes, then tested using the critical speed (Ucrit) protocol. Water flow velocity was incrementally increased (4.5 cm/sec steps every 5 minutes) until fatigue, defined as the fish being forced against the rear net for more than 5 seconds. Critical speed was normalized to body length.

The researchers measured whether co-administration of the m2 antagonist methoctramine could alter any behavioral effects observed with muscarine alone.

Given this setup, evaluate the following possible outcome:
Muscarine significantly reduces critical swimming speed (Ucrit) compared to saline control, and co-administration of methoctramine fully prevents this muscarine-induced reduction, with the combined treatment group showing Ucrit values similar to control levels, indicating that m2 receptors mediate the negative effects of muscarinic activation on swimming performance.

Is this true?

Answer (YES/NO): NO